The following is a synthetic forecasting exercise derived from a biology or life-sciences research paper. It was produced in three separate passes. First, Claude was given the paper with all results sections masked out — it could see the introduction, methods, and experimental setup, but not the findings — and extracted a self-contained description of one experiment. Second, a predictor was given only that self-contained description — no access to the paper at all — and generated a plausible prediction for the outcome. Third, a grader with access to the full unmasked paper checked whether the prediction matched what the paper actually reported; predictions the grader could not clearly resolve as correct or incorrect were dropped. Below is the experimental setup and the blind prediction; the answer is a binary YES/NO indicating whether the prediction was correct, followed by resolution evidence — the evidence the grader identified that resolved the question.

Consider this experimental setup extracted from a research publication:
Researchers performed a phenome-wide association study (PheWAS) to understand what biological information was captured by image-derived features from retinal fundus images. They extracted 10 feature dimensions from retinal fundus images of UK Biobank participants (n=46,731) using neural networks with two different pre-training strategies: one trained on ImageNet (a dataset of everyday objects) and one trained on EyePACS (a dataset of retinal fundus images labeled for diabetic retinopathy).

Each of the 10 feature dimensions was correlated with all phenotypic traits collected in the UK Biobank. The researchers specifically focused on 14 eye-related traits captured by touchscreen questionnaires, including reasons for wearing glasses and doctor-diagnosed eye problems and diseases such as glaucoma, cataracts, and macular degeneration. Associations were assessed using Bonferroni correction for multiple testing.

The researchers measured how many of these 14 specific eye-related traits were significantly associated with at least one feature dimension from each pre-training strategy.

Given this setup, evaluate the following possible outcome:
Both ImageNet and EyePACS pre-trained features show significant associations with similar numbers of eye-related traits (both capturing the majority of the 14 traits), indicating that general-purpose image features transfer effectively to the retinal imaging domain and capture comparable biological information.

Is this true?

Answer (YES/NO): NO